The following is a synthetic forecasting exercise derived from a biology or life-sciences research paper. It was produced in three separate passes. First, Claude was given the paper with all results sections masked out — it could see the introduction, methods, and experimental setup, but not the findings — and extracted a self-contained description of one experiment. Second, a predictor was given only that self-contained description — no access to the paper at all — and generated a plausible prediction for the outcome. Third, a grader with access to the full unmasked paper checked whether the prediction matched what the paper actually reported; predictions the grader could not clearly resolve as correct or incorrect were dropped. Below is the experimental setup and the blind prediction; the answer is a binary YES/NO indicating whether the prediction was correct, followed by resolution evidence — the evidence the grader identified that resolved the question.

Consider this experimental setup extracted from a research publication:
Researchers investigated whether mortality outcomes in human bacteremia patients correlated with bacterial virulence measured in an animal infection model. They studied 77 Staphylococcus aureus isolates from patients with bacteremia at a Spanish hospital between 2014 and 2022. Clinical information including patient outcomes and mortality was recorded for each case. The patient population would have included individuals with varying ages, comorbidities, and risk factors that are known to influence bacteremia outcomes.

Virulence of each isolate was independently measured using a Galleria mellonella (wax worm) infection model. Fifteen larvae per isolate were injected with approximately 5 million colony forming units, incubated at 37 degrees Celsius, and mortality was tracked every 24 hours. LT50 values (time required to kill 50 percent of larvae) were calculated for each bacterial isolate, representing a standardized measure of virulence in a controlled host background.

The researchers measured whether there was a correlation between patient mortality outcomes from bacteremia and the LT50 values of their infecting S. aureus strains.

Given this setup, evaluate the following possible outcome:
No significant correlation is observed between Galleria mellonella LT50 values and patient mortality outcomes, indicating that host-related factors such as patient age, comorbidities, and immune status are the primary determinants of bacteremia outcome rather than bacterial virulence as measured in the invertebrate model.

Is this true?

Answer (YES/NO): YES